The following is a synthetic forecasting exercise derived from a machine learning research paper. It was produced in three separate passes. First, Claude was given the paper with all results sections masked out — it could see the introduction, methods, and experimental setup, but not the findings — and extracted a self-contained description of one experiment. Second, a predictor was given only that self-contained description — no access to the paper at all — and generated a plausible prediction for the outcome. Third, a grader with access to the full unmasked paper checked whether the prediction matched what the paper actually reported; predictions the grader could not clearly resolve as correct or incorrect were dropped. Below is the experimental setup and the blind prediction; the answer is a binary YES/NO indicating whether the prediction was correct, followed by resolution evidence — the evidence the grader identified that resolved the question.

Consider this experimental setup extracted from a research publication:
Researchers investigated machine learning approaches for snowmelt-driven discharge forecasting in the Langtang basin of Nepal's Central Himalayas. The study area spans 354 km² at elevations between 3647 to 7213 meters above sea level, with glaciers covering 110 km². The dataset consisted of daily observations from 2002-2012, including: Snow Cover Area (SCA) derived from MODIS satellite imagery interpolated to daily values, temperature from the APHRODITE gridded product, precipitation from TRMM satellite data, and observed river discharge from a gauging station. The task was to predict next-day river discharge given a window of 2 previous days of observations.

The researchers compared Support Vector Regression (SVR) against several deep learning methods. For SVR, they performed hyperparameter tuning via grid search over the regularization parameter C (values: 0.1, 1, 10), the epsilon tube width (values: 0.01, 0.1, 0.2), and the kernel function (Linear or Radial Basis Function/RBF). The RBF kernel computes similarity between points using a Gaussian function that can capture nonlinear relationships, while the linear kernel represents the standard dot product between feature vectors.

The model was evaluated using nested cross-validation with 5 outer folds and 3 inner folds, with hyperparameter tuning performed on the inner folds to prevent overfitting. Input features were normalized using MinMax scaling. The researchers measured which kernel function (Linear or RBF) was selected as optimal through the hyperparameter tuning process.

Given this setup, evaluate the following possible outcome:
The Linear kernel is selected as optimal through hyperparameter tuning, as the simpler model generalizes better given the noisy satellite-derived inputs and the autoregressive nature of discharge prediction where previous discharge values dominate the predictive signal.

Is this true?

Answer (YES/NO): YES